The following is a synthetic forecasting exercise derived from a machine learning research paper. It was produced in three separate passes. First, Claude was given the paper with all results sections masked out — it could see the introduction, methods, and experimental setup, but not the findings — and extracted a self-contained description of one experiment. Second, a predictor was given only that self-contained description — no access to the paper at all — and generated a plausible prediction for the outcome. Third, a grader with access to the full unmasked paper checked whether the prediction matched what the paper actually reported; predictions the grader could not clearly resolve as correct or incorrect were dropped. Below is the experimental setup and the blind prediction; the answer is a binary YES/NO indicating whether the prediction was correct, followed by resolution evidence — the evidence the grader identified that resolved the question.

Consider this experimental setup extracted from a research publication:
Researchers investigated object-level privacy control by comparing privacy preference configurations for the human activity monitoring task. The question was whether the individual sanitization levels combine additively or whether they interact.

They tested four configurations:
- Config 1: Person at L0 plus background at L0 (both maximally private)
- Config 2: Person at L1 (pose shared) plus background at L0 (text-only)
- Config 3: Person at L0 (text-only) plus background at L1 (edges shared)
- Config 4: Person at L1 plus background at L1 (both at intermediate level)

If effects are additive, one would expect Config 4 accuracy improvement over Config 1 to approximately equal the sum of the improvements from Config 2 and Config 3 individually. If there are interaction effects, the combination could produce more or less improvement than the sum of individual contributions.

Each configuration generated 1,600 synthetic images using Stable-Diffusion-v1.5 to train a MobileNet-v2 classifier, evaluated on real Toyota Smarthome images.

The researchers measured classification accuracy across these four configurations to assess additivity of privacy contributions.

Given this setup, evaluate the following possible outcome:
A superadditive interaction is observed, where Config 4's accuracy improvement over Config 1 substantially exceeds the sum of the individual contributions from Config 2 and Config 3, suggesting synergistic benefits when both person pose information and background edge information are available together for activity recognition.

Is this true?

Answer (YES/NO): NO